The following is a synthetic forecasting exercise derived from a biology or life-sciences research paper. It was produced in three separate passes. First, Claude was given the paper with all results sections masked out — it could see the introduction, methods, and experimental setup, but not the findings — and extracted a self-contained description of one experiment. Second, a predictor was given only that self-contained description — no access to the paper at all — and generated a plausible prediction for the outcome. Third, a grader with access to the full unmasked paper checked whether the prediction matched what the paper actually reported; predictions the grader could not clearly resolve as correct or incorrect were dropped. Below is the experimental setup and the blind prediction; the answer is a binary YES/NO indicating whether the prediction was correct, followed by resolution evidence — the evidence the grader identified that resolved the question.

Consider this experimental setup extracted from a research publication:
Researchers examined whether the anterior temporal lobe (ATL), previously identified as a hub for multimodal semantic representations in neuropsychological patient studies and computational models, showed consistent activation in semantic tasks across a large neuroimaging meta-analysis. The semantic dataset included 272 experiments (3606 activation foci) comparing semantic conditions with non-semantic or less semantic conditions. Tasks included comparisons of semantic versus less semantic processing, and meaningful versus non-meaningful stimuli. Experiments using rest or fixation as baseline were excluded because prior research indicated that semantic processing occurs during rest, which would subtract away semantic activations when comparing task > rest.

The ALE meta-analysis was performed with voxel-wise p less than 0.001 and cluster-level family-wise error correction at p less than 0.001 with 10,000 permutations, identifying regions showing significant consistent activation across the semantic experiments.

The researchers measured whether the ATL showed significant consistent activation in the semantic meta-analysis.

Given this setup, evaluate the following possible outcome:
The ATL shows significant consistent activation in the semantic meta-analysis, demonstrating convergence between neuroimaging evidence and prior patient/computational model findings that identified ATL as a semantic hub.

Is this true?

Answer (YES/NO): YES